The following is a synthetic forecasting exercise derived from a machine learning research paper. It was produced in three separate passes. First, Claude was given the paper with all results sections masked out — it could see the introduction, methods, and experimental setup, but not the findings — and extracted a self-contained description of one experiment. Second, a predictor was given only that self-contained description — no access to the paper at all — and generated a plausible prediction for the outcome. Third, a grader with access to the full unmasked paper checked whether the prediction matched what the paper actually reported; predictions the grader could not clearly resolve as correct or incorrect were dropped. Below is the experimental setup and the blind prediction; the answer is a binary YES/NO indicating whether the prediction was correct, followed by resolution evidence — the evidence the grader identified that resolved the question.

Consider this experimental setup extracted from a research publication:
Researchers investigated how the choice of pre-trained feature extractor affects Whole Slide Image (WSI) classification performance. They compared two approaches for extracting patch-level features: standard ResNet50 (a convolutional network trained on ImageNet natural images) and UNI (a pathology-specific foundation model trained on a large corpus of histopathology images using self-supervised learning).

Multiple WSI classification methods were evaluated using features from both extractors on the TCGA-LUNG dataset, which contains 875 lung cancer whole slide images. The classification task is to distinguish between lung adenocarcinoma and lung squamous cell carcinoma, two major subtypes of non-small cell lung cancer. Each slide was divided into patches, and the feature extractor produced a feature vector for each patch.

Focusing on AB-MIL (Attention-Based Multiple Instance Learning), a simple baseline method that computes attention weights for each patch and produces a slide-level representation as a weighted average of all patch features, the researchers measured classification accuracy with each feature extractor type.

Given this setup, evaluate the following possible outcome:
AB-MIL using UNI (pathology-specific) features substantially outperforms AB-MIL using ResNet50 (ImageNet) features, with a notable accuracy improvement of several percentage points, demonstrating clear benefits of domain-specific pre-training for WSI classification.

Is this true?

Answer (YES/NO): YES